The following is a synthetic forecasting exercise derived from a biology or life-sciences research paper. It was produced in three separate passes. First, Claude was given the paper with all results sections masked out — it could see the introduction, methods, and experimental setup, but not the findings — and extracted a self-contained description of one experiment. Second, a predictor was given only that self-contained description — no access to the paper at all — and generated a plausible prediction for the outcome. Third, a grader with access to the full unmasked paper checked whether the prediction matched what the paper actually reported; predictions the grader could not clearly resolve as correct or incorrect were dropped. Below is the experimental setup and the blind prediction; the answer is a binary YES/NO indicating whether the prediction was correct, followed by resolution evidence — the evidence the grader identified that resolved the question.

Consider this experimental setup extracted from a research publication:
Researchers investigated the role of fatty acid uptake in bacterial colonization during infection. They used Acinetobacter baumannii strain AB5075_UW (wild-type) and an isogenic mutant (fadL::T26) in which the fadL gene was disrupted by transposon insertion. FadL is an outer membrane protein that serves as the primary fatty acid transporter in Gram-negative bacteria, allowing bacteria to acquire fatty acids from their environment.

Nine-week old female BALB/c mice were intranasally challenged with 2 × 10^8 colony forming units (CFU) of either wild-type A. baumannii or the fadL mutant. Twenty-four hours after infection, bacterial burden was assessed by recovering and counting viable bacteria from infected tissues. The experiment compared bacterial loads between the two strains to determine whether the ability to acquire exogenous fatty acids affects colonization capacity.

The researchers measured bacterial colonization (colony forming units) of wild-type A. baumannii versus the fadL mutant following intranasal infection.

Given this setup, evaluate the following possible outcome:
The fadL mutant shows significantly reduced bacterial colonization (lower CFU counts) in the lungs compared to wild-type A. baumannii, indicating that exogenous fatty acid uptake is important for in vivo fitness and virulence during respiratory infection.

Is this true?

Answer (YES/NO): YES